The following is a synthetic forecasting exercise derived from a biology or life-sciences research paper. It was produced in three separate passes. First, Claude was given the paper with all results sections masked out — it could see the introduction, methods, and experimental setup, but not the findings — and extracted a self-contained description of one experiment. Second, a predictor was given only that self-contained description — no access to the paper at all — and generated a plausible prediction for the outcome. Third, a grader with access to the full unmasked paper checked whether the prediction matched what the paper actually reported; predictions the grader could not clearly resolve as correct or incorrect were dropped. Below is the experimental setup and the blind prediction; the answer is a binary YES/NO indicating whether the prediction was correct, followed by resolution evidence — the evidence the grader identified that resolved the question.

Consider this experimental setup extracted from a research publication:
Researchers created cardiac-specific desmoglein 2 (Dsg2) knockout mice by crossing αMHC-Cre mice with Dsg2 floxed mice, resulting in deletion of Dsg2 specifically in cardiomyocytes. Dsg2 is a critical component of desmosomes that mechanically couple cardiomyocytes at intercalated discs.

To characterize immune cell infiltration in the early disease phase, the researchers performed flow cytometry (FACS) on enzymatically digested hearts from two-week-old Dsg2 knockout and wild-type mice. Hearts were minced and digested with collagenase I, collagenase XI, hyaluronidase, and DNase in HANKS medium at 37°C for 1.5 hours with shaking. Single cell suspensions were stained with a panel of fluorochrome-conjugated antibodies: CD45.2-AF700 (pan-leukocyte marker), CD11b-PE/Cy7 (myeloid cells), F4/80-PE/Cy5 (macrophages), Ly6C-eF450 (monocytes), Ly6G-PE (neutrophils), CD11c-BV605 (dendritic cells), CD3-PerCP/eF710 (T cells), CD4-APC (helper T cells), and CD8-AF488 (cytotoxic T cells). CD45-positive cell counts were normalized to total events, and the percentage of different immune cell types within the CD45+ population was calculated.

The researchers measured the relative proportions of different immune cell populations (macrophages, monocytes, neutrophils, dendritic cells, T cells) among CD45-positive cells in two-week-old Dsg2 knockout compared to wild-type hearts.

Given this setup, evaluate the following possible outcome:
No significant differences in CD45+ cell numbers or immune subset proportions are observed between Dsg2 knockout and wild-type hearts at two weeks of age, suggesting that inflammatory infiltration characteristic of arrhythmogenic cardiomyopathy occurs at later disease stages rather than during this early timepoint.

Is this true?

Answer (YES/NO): NO